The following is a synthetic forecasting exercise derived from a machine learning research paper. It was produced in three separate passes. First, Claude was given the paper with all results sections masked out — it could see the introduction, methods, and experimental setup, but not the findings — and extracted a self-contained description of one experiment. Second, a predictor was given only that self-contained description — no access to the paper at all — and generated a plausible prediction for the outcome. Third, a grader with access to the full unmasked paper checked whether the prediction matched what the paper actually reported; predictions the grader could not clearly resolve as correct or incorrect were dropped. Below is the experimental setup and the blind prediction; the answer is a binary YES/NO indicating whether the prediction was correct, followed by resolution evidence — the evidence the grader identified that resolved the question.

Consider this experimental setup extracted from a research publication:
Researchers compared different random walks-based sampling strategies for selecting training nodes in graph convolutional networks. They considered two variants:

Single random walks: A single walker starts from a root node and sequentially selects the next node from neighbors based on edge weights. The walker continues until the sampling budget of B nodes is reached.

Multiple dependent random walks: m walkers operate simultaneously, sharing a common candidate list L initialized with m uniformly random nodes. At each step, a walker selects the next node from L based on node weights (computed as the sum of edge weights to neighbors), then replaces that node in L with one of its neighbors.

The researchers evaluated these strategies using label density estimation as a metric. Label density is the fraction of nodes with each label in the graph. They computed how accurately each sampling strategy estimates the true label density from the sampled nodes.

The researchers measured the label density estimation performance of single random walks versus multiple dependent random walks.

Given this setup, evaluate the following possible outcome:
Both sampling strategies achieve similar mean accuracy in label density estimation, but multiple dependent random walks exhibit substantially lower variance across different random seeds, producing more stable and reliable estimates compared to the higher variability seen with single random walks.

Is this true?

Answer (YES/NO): NO